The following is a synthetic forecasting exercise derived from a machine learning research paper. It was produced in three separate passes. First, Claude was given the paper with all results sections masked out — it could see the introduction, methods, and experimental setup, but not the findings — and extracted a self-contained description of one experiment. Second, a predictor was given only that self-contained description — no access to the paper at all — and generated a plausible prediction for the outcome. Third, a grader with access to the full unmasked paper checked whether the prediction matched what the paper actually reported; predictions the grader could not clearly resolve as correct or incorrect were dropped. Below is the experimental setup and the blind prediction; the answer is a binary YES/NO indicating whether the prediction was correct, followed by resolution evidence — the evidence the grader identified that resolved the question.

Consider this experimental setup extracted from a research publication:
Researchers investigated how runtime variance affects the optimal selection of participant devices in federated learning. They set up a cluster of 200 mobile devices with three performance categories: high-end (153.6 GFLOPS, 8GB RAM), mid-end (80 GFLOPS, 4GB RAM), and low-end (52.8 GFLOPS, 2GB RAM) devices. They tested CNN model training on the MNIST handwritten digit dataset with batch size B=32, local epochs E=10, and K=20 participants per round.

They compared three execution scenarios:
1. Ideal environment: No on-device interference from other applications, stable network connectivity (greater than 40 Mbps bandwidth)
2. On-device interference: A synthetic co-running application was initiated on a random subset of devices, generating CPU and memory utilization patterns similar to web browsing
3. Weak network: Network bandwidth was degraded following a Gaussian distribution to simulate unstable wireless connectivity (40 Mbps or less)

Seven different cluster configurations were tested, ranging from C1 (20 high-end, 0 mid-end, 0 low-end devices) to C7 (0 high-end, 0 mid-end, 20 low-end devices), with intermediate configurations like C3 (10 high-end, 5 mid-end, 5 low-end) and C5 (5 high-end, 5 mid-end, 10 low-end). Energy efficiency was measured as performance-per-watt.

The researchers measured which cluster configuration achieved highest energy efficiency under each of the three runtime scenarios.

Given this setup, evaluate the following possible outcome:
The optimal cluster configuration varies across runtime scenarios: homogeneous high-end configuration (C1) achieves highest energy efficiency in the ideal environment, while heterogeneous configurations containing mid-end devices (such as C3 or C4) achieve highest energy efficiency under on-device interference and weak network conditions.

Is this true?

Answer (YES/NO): NO